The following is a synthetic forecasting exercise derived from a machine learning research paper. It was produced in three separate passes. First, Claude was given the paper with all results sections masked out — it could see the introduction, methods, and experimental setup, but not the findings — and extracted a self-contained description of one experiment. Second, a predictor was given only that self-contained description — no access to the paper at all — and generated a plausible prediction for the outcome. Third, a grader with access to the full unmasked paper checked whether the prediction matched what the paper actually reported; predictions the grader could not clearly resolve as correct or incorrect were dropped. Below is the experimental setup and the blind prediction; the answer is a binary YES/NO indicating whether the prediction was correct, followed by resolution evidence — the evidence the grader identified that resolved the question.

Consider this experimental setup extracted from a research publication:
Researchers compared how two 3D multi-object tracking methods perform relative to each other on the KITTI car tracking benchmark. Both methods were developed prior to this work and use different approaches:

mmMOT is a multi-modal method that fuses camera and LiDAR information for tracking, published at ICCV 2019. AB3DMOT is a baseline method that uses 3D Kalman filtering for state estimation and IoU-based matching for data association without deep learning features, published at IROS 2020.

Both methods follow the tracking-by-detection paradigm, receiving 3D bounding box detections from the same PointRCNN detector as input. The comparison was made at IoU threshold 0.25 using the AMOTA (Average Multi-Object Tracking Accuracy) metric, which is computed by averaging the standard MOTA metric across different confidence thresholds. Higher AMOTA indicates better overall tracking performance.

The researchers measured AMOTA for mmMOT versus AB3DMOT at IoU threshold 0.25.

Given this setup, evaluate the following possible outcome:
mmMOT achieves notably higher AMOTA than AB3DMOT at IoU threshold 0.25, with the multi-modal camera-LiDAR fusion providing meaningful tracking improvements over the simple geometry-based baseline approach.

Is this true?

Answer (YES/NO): NO